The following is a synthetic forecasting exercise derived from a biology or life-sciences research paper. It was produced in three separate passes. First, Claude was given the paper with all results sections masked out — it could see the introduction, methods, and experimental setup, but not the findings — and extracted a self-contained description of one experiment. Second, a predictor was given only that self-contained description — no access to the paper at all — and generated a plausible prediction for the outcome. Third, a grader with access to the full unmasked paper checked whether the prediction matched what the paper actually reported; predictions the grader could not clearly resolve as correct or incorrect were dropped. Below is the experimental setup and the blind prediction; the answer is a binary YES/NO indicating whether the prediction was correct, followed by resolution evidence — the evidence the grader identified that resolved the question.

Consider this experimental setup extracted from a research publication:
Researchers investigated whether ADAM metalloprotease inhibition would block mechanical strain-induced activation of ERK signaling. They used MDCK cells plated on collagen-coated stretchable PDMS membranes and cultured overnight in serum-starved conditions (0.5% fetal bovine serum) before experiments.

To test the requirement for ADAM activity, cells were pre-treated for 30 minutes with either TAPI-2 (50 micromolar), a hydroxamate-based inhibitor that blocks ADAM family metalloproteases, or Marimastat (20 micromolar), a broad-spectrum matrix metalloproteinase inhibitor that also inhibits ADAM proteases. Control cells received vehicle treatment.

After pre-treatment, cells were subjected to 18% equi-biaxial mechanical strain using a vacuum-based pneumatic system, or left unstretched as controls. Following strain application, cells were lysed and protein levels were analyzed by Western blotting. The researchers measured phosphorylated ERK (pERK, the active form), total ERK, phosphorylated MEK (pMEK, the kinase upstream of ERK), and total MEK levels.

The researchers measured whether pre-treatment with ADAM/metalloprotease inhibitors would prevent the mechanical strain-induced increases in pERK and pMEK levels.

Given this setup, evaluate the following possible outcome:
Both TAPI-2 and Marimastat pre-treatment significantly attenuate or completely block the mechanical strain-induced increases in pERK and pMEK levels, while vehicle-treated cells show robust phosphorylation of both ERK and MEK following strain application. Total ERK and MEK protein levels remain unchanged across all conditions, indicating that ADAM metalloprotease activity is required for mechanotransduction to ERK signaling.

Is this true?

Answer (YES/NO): NO